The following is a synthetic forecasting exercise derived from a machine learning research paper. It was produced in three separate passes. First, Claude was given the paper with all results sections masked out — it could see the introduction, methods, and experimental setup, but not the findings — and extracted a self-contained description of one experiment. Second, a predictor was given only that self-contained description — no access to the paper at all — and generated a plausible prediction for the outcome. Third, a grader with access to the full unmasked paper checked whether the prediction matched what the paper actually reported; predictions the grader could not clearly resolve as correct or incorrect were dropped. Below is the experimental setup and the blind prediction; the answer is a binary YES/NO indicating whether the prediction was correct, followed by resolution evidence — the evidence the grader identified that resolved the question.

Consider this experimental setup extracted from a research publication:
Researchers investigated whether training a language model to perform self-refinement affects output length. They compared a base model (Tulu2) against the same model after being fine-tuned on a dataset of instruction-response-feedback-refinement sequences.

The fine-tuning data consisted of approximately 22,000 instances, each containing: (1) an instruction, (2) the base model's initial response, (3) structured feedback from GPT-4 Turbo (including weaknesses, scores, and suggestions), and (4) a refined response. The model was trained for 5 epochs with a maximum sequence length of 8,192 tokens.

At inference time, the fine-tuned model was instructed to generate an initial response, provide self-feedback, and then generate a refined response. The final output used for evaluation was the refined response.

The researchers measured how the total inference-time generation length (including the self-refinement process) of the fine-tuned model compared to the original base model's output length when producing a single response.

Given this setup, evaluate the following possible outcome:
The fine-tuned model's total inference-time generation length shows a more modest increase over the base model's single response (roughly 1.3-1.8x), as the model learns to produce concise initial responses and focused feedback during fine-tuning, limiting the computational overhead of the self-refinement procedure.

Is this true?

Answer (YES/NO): NO